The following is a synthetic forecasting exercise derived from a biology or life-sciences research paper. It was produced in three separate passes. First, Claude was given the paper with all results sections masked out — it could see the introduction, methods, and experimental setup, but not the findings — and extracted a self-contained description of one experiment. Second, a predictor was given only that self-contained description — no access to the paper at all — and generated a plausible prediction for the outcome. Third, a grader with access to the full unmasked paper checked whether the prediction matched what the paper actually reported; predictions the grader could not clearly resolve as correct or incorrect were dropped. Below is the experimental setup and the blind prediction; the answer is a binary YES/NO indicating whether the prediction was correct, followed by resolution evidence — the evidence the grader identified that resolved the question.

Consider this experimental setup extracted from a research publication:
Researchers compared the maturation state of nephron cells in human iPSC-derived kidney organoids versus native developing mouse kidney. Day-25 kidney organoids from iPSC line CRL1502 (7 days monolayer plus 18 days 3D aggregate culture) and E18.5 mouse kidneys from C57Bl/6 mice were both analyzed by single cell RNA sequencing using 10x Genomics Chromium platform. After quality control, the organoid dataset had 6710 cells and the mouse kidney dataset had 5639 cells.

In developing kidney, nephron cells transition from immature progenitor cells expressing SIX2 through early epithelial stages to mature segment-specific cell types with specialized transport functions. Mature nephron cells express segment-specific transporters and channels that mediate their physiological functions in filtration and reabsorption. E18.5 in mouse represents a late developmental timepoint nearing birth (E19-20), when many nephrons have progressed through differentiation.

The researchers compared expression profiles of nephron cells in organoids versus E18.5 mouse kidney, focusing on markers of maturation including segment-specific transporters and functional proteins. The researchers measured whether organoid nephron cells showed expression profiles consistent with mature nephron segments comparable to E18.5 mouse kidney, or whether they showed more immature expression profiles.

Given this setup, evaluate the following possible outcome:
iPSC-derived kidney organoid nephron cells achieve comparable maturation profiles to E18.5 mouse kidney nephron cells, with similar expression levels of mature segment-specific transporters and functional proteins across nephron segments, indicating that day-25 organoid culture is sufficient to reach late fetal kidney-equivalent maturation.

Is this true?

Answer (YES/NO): NO